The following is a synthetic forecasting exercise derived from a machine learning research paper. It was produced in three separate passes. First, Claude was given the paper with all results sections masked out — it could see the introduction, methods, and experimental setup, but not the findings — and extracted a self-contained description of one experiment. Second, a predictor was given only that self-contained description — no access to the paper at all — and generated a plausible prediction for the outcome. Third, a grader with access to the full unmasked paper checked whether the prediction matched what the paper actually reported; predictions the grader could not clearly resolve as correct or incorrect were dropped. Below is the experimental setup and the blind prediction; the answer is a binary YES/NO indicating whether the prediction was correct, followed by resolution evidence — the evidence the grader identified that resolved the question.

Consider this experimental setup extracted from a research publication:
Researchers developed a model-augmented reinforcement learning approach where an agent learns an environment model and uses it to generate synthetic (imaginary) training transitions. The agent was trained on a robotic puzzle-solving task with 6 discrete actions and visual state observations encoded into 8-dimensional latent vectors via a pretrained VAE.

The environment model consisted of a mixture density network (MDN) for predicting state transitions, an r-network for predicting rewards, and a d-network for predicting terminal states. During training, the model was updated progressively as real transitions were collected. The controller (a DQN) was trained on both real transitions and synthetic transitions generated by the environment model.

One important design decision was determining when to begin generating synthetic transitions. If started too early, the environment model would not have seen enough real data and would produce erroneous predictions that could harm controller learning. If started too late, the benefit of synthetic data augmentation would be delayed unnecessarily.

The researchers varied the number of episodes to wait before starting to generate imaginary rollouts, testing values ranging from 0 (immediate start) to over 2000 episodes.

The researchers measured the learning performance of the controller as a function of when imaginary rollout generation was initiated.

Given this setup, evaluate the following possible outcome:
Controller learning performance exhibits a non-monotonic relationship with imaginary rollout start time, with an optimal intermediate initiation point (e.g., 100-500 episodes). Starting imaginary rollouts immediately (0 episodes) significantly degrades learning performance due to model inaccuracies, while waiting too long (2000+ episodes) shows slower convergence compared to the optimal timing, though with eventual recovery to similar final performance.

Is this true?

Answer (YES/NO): NO